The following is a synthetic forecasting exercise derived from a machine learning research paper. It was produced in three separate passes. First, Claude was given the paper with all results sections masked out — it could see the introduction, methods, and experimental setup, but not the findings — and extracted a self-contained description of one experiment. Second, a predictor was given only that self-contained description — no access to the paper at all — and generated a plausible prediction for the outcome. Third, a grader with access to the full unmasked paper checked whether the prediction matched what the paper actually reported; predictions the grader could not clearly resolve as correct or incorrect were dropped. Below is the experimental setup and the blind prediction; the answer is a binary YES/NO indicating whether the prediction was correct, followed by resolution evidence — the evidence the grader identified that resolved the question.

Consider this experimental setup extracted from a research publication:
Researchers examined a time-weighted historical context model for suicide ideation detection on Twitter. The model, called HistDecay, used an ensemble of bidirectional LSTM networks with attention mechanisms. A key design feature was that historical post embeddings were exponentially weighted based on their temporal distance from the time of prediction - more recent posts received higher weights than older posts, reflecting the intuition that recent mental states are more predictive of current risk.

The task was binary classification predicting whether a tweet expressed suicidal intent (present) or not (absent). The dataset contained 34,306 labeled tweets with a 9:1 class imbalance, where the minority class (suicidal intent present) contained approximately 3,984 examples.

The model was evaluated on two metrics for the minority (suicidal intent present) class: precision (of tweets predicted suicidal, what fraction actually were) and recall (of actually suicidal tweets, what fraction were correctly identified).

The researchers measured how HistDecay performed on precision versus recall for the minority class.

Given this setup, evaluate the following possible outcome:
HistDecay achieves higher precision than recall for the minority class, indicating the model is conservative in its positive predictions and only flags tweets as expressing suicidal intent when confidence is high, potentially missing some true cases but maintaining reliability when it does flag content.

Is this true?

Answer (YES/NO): NO